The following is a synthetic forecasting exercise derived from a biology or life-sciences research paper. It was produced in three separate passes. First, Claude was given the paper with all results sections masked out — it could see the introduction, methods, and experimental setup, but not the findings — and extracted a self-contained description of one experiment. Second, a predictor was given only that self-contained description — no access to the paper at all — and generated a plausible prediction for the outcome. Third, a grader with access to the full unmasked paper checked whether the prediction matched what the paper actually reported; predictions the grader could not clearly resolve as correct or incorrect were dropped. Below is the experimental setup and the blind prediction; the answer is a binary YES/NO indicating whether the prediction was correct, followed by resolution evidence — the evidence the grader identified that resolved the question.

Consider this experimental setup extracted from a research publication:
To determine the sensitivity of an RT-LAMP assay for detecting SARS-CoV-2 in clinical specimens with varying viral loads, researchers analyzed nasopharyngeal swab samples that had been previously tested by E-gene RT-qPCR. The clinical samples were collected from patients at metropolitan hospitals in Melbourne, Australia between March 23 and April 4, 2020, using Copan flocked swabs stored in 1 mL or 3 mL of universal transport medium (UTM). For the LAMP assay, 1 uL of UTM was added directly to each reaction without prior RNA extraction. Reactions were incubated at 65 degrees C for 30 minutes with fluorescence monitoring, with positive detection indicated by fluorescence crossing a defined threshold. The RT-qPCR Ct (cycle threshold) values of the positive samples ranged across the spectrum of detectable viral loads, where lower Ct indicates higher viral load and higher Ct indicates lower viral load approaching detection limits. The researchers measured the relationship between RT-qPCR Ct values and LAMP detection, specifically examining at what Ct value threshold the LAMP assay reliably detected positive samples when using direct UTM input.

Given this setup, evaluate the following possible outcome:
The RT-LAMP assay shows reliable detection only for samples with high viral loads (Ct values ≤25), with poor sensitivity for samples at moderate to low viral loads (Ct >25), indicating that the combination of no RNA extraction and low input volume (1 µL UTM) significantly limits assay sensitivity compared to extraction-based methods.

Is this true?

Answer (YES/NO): YES